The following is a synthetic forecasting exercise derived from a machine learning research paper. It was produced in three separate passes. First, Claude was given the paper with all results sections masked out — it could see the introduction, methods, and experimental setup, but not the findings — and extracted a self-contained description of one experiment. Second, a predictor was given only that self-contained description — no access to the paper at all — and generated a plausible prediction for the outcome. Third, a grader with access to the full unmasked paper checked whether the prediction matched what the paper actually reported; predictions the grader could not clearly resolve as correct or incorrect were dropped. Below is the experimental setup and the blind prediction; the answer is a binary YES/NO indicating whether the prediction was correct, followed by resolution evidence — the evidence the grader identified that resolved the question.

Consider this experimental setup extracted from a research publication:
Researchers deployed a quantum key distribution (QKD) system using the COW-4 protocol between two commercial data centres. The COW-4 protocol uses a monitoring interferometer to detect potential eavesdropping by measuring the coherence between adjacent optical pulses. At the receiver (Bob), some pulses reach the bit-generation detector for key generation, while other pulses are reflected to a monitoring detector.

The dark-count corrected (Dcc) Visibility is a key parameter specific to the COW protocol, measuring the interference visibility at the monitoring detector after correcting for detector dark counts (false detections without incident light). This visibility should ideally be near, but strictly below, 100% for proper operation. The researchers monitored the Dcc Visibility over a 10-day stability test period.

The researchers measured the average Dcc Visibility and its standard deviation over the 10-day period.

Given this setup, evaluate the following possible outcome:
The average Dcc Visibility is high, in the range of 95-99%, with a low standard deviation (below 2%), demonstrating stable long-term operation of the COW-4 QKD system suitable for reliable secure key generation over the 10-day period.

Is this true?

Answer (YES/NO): NO